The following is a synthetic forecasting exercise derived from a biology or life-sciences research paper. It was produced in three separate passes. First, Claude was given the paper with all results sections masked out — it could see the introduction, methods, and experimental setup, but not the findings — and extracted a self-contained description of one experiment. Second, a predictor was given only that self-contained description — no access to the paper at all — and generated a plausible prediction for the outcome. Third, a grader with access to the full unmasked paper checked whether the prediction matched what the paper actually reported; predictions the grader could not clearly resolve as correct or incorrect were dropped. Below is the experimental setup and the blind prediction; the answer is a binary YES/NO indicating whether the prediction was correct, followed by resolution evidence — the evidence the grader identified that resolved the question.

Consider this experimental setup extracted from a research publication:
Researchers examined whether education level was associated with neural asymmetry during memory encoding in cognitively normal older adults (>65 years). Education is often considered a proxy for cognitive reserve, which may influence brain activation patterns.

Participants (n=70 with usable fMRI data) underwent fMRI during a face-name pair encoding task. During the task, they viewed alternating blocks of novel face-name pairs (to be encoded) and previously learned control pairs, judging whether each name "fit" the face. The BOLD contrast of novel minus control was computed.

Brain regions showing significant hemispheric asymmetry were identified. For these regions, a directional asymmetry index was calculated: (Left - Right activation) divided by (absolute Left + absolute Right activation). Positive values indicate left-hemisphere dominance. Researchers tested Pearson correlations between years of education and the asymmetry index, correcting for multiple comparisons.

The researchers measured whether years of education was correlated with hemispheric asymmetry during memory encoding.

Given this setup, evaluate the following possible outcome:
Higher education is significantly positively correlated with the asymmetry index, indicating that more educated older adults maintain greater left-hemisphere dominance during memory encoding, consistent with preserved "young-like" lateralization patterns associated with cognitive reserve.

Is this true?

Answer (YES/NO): NO